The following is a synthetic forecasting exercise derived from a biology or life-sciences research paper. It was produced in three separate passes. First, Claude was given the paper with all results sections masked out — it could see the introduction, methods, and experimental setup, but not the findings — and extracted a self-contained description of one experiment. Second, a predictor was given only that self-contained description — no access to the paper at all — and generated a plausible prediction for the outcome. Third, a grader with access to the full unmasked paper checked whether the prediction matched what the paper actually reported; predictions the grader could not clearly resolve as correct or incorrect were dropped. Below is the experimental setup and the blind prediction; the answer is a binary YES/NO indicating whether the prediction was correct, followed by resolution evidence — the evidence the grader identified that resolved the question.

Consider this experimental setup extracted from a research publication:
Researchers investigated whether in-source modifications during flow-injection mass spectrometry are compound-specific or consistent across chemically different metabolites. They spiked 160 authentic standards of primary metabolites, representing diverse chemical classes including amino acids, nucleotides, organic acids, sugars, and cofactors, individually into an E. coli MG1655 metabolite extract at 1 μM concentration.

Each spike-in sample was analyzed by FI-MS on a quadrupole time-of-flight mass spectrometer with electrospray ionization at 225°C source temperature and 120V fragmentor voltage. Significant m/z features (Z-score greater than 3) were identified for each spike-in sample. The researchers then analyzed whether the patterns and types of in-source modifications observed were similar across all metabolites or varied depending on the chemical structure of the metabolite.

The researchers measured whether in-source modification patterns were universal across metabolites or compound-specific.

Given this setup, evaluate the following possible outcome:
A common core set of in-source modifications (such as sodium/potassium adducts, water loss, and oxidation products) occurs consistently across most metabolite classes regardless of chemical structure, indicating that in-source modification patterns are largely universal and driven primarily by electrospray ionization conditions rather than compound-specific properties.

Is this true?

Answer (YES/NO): NO